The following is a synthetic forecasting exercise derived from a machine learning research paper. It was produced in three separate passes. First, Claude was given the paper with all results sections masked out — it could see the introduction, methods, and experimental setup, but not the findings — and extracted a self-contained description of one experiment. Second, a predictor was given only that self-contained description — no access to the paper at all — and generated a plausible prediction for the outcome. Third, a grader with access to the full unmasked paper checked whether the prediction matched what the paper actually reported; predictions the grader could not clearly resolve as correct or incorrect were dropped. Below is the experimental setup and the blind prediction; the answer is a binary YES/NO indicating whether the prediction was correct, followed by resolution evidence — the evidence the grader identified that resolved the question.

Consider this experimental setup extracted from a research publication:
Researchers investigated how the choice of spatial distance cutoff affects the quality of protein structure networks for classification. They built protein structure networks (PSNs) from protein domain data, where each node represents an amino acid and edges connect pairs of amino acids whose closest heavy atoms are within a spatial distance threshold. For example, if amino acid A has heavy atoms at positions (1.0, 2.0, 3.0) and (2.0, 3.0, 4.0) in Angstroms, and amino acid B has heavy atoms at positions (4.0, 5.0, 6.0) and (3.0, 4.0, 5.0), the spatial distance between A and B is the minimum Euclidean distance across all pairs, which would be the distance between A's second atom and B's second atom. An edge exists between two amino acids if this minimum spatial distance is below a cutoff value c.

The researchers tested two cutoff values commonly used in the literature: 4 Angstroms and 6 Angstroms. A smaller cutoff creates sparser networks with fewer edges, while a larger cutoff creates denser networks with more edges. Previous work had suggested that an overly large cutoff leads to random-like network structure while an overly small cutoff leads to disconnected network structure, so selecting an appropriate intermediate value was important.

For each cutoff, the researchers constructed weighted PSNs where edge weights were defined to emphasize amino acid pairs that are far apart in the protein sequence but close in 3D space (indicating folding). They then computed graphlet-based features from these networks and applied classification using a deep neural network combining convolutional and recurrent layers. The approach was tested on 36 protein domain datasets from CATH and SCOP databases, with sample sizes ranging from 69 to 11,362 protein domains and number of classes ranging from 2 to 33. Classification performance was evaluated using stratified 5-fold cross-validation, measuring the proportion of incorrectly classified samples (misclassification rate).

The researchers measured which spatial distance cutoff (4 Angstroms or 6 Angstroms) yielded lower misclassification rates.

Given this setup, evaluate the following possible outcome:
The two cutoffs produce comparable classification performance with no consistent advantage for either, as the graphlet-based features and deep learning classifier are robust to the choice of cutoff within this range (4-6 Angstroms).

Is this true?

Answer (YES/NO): NO